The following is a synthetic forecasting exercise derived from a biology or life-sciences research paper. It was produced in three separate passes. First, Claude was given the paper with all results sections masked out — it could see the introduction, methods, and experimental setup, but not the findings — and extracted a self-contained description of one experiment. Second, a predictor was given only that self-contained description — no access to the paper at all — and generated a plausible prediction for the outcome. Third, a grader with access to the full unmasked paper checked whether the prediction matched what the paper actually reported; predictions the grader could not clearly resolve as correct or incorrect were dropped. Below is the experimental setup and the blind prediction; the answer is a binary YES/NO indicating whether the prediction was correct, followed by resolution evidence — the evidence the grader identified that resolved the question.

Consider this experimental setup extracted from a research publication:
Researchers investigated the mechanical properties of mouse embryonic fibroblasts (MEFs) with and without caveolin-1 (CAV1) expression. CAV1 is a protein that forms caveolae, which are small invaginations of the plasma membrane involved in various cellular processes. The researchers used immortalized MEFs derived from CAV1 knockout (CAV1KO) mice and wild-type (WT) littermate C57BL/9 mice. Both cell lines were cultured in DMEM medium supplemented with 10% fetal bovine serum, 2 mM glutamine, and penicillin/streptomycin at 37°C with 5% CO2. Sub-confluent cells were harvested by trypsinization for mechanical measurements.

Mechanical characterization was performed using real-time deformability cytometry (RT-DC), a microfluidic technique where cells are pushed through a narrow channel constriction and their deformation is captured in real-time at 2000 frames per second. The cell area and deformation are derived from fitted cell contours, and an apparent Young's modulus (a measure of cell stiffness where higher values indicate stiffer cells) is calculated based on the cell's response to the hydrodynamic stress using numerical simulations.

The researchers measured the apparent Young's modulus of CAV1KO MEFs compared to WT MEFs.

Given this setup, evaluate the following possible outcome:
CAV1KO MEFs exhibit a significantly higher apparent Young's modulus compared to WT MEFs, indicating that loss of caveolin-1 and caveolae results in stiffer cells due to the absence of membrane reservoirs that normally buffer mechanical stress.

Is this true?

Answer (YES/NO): NO